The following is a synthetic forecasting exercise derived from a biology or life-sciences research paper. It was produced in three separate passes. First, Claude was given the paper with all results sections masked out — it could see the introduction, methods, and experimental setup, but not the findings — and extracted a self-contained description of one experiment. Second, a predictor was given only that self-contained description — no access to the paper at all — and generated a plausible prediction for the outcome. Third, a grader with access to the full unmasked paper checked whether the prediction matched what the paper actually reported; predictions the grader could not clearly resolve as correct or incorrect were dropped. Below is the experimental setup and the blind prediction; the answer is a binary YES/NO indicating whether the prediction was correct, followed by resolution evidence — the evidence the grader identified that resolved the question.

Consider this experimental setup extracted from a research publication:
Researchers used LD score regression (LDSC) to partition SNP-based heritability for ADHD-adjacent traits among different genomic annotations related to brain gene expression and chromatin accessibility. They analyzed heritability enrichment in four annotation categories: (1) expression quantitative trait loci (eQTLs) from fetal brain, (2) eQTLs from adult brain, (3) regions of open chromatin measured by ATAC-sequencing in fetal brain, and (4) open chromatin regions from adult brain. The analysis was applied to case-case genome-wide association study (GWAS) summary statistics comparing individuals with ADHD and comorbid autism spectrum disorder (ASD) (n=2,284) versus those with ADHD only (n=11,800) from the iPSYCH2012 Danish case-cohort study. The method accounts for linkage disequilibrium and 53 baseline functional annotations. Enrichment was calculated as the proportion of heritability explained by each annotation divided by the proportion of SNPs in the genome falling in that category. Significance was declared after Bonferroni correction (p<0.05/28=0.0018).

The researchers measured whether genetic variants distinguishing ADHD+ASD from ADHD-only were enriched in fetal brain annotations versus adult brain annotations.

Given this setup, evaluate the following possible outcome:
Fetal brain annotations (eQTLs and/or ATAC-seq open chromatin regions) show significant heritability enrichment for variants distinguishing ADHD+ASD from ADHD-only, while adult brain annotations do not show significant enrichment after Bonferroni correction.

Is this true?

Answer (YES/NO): NO